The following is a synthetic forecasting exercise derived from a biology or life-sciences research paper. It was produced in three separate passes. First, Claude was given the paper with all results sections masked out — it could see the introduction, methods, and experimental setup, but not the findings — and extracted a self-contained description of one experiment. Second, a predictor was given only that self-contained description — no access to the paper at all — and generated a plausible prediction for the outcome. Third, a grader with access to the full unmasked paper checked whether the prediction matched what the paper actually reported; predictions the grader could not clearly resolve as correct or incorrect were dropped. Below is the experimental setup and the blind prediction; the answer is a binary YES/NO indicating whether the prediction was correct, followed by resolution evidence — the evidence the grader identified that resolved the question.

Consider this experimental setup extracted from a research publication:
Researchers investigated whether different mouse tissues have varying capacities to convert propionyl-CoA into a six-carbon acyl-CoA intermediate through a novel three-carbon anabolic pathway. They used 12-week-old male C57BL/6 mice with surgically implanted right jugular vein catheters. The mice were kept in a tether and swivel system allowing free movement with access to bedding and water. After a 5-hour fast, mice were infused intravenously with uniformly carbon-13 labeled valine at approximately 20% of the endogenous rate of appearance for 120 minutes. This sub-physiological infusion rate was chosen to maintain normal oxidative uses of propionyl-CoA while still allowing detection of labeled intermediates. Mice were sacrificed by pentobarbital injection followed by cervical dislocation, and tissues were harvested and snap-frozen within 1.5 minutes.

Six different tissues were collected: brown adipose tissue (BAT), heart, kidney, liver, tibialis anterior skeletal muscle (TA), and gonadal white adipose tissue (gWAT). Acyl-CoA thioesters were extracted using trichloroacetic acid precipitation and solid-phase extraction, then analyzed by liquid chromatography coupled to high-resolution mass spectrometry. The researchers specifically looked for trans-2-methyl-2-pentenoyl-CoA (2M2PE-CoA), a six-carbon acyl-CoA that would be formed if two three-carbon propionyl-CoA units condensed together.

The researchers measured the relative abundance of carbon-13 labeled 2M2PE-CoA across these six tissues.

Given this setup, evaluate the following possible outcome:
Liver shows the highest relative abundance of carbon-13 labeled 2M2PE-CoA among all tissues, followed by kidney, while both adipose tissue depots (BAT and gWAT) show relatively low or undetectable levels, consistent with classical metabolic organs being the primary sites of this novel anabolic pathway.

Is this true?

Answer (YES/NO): NO